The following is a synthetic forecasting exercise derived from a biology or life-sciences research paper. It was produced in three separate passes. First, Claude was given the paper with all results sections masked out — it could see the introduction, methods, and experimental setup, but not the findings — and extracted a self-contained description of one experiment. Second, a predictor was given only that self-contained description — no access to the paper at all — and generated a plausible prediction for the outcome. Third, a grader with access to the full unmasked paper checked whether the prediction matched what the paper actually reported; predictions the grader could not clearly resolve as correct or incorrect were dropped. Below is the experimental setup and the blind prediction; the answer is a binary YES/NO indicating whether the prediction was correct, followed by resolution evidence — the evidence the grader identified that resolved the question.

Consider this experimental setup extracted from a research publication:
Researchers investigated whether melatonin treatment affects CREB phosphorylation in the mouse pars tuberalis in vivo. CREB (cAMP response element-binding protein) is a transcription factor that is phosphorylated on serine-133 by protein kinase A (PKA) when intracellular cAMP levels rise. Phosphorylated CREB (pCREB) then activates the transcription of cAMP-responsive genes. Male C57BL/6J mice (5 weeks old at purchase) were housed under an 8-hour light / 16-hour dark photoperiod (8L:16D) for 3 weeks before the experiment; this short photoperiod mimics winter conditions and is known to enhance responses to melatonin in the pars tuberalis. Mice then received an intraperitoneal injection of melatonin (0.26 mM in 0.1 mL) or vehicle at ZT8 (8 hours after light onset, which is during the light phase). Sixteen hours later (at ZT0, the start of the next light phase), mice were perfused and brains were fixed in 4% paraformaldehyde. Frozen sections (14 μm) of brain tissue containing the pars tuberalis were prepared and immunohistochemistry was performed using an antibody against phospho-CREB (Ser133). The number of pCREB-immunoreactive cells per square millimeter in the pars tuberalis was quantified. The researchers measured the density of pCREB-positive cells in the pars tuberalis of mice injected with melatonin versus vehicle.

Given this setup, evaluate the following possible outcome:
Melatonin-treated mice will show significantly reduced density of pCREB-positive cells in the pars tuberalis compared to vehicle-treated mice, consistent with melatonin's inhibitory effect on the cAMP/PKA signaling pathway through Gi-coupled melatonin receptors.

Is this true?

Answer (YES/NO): NO